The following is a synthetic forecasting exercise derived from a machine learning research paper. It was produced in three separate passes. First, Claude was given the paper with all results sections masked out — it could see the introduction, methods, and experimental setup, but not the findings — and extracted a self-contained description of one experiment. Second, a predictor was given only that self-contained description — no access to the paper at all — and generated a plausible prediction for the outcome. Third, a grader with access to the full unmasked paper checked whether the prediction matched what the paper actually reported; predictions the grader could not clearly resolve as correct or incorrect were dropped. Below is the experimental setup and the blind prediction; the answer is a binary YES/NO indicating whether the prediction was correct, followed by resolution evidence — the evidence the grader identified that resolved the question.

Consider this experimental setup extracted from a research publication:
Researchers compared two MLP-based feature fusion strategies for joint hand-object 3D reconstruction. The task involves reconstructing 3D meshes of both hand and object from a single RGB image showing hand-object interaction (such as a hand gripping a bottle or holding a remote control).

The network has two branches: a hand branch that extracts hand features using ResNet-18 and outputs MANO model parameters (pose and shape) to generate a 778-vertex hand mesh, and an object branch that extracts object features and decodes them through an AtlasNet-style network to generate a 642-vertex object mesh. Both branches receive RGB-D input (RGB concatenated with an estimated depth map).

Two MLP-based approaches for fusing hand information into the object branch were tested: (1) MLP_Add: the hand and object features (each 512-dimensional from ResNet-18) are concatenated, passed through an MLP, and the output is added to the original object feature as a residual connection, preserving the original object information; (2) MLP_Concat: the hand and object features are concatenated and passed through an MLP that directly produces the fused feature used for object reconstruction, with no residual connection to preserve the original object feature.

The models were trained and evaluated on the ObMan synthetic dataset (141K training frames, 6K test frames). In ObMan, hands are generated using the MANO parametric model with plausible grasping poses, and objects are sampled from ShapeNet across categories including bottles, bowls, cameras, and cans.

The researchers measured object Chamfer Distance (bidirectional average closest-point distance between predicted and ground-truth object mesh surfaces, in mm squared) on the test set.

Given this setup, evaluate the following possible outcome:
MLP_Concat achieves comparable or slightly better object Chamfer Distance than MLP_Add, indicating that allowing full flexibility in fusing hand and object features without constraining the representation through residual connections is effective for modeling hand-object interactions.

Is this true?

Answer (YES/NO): YES